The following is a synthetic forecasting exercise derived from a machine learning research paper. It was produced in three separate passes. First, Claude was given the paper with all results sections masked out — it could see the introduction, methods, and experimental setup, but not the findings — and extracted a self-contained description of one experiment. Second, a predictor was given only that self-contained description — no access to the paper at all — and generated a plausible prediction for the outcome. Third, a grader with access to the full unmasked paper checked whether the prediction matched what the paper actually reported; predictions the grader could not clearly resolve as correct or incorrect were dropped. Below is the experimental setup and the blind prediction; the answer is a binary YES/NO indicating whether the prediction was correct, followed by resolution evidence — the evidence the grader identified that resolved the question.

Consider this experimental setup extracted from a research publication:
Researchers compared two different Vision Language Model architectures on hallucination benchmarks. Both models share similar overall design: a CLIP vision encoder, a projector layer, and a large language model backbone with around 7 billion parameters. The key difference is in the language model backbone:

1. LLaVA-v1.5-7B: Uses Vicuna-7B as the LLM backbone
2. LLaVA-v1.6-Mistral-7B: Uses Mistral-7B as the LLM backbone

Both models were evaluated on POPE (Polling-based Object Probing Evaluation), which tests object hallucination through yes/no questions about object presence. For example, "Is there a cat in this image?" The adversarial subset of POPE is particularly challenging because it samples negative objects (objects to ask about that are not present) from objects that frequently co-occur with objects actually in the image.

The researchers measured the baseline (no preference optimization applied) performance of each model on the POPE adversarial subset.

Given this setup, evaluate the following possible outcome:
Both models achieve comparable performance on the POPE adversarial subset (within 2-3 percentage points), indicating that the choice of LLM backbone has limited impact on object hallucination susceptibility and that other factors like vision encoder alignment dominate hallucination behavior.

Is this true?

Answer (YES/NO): NO